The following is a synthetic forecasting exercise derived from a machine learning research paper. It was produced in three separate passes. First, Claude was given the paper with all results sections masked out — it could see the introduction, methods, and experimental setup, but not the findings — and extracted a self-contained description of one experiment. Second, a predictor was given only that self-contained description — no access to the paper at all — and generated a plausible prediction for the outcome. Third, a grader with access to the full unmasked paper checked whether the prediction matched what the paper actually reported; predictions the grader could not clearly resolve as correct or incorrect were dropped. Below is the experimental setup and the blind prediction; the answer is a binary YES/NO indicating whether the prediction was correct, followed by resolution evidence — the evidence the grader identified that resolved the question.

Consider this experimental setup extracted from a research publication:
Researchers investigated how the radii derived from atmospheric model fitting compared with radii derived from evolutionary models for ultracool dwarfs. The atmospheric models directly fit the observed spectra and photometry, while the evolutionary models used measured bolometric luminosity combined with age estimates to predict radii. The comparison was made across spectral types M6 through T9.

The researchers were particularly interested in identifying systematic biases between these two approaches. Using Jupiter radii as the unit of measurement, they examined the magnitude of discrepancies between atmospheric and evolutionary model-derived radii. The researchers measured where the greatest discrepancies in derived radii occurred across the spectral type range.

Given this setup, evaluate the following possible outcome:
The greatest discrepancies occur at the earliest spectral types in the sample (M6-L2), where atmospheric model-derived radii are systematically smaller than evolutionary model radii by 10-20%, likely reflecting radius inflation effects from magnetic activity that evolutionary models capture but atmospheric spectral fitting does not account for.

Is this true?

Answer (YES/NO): NO